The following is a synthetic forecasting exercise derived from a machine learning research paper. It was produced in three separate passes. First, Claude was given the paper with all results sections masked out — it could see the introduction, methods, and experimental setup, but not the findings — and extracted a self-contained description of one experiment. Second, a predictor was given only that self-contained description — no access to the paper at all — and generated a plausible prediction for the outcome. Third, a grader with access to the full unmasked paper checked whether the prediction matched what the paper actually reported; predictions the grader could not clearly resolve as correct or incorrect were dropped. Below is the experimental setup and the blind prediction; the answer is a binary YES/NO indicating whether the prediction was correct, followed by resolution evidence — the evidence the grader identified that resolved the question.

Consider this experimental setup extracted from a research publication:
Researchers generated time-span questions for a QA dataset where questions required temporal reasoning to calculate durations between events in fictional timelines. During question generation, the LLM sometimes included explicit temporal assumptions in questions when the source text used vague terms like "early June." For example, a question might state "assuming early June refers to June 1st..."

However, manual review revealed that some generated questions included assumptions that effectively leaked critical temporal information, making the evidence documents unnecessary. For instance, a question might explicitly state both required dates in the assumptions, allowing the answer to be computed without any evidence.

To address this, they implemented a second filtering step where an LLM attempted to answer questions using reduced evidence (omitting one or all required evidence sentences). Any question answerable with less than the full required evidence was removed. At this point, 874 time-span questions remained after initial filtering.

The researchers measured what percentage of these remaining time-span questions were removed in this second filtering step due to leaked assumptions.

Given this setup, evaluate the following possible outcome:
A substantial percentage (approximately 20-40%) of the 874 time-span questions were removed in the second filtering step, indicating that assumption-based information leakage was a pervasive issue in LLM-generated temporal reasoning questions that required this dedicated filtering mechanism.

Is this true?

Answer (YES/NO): YES